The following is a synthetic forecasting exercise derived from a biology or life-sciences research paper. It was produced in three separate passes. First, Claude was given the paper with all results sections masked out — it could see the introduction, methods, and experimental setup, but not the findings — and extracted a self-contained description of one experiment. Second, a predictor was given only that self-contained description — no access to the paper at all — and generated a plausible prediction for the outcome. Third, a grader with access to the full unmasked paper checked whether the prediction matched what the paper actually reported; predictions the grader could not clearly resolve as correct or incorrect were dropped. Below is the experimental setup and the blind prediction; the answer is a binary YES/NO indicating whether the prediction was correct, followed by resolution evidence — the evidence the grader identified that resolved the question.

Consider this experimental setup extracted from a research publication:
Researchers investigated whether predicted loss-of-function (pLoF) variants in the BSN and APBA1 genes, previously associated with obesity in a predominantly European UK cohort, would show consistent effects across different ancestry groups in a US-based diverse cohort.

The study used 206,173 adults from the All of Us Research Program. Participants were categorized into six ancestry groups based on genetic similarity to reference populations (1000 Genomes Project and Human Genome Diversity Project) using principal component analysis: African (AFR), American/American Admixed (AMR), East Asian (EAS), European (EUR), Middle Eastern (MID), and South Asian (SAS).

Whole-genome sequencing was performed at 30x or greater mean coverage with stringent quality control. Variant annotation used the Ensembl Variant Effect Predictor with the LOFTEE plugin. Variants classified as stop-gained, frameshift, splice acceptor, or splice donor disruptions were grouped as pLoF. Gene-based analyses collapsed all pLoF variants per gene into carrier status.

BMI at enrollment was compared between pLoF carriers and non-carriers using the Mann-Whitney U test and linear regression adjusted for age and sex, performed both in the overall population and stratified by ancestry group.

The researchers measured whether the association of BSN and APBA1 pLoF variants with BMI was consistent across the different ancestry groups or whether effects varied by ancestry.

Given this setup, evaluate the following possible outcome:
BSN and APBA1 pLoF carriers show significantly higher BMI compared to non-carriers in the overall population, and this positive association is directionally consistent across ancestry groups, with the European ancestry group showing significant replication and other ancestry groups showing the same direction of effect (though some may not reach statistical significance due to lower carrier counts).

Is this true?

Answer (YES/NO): NO